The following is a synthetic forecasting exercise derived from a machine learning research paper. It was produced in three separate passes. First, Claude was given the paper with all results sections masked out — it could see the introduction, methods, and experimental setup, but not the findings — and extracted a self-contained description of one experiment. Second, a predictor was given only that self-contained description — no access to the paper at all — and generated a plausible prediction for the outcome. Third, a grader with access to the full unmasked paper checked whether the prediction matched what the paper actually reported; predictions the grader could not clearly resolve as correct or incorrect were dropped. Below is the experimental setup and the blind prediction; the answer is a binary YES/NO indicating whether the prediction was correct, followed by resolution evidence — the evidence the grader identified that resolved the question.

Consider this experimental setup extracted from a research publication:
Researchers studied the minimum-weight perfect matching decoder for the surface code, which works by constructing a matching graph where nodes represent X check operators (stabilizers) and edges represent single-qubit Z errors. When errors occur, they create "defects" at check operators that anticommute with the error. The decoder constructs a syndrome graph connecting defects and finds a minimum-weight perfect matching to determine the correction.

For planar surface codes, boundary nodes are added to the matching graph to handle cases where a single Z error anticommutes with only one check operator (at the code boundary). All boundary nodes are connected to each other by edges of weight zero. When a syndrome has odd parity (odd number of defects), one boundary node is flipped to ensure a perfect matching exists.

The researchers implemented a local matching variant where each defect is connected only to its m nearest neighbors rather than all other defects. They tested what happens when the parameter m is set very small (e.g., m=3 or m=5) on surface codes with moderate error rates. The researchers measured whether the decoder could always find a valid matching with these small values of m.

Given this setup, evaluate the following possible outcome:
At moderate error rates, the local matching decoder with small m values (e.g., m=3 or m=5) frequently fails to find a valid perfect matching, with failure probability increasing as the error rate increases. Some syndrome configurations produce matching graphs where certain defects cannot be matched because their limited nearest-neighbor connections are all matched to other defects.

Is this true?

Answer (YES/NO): NO